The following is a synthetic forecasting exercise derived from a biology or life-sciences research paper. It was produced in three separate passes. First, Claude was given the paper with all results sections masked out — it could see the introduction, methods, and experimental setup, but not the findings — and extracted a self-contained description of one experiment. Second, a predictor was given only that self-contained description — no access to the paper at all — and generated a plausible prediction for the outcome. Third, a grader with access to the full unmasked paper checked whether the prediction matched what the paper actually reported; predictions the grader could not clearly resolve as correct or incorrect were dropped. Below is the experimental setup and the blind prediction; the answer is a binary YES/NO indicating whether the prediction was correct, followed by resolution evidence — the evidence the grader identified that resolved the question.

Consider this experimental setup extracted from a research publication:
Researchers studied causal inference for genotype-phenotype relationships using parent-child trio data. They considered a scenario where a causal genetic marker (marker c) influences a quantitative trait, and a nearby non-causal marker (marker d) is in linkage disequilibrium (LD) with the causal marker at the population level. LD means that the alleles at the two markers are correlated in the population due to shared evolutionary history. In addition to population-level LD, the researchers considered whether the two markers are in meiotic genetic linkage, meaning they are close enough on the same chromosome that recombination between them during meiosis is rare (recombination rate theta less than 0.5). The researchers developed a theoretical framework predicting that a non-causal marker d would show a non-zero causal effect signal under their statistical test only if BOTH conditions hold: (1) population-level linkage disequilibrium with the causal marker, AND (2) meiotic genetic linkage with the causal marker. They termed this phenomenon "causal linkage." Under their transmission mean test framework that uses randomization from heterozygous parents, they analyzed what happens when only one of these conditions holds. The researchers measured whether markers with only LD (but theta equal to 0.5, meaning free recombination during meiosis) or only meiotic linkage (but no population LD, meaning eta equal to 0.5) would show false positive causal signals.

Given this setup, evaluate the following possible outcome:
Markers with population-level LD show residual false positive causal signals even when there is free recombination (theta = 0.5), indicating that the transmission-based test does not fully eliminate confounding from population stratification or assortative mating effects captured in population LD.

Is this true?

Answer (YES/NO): NO